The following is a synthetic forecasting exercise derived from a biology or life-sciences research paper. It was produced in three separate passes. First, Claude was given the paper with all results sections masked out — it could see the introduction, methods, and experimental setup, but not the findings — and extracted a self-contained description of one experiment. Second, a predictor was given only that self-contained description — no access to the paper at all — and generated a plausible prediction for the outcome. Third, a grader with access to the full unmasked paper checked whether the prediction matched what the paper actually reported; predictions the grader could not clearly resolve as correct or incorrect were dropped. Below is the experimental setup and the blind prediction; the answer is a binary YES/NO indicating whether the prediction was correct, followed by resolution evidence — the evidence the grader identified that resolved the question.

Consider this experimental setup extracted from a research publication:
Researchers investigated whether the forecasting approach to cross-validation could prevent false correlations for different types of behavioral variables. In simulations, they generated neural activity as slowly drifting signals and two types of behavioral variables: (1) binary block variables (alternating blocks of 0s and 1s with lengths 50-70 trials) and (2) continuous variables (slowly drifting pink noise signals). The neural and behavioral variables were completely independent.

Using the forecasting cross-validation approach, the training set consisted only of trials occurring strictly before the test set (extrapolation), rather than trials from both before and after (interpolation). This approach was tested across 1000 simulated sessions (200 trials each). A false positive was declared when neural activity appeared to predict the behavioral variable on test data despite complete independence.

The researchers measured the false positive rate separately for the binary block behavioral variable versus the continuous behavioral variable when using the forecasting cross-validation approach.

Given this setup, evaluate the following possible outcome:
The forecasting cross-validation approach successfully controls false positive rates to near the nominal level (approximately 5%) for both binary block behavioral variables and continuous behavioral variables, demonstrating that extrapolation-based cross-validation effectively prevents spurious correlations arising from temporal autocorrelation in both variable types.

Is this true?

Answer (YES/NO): NO